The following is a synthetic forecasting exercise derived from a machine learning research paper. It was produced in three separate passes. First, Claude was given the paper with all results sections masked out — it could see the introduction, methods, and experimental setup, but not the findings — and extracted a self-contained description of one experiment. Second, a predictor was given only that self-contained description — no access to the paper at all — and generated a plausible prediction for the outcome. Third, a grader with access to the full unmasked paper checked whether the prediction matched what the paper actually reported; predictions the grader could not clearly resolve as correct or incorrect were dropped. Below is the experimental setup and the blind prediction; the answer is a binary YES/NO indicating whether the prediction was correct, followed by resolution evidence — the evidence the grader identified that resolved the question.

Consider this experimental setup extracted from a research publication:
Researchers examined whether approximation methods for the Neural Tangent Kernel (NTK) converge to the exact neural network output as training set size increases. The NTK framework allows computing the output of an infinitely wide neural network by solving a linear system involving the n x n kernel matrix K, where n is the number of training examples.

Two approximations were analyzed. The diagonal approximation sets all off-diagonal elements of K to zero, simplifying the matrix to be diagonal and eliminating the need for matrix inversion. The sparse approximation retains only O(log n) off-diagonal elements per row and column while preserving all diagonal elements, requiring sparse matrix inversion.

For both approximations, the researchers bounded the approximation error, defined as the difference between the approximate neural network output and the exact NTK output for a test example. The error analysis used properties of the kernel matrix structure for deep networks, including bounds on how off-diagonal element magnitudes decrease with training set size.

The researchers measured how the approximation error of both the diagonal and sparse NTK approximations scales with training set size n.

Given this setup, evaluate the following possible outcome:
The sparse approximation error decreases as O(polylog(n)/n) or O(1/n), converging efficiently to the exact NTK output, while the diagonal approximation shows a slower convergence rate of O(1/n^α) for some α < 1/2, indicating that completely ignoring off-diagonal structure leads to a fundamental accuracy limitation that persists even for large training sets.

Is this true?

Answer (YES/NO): NO